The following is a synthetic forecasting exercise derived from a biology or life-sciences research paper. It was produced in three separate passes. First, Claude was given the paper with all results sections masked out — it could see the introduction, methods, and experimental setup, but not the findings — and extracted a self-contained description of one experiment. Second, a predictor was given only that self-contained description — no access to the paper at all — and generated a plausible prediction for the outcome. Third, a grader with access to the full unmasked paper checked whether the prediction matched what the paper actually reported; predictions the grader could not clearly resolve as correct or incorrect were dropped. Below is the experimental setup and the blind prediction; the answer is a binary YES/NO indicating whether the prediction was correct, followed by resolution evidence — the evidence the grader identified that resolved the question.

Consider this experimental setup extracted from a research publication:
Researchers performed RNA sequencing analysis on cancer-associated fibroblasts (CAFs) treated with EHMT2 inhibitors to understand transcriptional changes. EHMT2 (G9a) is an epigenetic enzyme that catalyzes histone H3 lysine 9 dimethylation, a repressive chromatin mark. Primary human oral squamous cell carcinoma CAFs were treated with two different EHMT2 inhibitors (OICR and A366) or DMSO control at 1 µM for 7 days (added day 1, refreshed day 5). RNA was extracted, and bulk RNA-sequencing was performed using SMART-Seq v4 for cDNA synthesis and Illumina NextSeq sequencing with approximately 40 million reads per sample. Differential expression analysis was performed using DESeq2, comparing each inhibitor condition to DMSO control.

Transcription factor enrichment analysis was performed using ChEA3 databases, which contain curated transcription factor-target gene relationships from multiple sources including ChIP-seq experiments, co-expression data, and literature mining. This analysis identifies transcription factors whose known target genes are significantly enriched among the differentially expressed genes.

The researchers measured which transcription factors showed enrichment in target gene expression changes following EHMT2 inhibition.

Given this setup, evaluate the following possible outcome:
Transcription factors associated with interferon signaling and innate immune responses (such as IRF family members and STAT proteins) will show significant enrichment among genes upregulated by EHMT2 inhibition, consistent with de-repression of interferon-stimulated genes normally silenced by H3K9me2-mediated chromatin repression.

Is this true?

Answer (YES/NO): NO